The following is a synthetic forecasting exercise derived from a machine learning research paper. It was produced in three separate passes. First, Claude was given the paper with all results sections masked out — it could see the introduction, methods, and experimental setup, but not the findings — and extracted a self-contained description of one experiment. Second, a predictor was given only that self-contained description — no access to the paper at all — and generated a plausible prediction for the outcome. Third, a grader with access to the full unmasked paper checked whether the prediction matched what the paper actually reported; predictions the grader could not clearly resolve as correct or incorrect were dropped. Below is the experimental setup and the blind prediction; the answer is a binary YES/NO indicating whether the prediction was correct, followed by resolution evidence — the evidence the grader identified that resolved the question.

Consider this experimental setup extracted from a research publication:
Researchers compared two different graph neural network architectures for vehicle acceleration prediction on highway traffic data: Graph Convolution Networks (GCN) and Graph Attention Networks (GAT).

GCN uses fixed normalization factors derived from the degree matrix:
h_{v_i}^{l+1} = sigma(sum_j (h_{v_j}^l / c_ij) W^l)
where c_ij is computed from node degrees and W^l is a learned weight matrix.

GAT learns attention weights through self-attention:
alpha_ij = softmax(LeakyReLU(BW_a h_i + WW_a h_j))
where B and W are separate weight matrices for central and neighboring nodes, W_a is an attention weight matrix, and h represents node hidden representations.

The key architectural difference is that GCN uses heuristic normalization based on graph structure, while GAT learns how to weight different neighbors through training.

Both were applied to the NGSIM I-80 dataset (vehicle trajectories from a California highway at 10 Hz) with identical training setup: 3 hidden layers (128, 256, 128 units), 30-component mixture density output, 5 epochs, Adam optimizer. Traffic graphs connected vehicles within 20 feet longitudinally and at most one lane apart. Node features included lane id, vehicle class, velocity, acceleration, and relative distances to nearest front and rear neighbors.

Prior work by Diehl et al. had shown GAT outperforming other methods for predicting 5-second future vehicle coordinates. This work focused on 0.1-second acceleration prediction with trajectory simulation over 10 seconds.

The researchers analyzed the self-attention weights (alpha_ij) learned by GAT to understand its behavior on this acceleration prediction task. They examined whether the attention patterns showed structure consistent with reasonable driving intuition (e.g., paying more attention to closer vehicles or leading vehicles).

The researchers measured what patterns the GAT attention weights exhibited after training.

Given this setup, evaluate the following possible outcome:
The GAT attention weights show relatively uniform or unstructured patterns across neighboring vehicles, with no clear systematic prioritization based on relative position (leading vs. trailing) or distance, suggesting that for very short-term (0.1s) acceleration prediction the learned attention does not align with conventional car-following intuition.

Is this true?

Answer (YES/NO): YES